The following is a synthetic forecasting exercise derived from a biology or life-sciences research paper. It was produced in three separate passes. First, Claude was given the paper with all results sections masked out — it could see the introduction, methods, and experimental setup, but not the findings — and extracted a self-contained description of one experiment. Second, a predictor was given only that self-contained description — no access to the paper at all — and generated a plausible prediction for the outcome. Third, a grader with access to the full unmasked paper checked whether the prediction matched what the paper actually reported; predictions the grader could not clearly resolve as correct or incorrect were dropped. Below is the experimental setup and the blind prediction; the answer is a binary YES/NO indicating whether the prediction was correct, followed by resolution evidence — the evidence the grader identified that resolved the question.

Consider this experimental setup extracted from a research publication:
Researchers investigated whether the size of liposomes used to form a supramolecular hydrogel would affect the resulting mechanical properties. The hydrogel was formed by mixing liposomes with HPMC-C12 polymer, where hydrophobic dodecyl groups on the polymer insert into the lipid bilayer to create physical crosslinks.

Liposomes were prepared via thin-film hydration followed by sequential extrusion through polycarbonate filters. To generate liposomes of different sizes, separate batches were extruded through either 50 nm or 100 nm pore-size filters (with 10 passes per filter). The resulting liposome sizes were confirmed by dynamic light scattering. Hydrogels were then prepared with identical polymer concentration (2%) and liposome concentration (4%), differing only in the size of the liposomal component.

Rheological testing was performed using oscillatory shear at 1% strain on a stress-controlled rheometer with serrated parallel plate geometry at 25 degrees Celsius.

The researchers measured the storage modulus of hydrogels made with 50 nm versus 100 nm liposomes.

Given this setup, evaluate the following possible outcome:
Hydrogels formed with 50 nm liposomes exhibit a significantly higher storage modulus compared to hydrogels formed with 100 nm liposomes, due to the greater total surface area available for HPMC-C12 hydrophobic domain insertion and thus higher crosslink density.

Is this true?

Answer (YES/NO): YES